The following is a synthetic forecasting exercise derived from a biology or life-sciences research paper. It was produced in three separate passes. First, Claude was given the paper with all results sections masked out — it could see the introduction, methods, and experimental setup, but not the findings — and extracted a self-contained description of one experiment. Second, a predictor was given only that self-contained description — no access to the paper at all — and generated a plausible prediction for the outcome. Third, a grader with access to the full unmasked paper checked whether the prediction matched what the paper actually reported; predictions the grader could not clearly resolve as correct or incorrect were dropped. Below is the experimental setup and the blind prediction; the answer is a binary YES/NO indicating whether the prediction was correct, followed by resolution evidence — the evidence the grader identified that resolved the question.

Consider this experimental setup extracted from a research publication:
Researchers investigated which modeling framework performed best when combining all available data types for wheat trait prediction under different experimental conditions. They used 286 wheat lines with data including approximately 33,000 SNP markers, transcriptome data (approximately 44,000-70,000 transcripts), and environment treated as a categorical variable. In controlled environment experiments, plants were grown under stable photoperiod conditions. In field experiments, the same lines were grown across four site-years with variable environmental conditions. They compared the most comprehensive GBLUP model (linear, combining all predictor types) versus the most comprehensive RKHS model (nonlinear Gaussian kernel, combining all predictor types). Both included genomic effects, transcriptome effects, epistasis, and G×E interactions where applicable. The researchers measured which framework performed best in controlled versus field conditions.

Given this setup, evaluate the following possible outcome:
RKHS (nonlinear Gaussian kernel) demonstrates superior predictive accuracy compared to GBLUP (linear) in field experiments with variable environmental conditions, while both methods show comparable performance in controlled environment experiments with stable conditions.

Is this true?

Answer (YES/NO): NO